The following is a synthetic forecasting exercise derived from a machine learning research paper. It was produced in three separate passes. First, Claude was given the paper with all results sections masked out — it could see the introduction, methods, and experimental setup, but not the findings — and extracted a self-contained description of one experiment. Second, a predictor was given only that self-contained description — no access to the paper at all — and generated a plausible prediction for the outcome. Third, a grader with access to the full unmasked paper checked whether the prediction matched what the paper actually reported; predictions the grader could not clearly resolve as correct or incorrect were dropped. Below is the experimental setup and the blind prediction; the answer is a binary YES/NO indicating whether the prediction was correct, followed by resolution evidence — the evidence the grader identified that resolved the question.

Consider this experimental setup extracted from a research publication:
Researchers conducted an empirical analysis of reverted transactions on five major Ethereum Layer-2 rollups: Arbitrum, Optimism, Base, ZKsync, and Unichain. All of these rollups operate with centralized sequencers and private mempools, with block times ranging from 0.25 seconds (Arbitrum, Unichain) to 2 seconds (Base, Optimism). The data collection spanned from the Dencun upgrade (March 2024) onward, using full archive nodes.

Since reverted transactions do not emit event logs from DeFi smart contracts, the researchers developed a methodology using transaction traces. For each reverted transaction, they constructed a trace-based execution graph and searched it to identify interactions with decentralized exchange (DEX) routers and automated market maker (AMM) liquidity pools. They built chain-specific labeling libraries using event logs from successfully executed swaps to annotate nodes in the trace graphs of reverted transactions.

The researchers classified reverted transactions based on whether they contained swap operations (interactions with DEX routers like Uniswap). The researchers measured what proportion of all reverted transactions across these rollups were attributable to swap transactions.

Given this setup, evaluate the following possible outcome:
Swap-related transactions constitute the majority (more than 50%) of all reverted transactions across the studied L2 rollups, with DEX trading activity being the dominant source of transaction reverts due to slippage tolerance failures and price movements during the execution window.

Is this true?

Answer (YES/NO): YES